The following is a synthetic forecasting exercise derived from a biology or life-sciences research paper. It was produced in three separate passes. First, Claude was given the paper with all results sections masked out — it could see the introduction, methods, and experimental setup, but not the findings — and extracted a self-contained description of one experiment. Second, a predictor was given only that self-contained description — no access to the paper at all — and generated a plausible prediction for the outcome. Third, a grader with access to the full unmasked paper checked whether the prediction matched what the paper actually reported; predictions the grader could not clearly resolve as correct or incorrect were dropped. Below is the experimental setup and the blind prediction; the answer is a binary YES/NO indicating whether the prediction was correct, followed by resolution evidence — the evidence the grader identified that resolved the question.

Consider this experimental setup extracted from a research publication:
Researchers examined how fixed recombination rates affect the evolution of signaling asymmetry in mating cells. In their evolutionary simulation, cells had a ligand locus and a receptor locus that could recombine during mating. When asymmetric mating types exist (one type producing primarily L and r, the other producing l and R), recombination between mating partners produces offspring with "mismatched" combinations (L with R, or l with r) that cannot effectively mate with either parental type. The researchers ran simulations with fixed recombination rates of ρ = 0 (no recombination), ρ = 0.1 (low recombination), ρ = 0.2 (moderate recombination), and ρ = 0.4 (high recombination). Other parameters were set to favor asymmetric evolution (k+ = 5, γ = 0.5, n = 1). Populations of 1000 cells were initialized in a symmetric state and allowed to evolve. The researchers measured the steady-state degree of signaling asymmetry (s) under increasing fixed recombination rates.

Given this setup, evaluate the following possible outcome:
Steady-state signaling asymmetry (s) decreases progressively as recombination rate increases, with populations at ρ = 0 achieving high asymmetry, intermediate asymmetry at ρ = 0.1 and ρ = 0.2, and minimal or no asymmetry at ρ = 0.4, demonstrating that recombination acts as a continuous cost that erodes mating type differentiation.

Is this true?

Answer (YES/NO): NO